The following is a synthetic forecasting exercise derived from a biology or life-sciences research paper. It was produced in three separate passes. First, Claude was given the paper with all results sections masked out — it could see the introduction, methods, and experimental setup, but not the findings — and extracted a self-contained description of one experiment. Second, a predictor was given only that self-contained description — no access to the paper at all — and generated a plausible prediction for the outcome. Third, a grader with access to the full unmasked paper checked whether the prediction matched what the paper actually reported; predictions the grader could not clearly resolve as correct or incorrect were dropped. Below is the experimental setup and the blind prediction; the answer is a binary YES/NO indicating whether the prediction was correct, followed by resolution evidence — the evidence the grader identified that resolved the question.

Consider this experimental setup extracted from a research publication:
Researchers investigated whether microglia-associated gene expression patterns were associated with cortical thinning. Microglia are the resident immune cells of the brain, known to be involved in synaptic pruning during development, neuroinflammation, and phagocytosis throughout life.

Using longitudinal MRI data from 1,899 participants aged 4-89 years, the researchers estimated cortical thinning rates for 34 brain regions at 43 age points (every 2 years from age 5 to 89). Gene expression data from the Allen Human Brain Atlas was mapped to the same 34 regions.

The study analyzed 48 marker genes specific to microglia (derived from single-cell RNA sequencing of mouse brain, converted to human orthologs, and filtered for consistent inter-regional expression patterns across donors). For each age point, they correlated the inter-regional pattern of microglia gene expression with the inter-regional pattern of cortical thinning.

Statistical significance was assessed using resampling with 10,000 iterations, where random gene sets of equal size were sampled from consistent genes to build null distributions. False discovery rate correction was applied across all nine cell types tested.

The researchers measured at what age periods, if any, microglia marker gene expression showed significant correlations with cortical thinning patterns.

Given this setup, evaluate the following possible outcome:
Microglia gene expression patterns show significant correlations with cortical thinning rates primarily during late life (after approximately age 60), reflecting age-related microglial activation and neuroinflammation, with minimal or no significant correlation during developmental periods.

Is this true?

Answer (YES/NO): NO